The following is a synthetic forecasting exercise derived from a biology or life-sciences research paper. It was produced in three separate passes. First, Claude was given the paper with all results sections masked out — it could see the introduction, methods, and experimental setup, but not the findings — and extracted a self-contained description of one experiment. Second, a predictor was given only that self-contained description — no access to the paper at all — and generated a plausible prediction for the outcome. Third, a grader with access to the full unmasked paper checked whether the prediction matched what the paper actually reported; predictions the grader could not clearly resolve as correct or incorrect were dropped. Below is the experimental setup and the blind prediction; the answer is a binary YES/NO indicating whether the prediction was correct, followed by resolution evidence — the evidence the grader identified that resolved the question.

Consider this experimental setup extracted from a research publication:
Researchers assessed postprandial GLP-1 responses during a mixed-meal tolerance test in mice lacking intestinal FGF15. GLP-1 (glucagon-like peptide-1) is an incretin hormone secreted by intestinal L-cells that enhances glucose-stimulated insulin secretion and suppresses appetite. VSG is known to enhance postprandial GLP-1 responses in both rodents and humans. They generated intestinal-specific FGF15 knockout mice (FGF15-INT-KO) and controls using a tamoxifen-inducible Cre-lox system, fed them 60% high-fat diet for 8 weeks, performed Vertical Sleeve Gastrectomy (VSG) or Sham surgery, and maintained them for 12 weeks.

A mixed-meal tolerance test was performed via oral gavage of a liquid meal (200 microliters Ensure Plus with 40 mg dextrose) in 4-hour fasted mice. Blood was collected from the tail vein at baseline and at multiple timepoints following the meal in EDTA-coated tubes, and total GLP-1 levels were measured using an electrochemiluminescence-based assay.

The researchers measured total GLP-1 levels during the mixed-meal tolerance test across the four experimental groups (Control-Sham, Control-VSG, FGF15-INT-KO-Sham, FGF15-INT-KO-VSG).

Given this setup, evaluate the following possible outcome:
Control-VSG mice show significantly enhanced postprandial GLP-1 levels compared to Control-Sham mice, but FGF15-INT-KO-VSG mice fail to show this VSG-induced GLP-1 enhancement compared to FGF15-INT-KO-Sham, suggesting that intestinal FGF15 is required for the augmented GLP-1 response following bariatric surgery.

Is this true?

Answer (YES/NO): NO